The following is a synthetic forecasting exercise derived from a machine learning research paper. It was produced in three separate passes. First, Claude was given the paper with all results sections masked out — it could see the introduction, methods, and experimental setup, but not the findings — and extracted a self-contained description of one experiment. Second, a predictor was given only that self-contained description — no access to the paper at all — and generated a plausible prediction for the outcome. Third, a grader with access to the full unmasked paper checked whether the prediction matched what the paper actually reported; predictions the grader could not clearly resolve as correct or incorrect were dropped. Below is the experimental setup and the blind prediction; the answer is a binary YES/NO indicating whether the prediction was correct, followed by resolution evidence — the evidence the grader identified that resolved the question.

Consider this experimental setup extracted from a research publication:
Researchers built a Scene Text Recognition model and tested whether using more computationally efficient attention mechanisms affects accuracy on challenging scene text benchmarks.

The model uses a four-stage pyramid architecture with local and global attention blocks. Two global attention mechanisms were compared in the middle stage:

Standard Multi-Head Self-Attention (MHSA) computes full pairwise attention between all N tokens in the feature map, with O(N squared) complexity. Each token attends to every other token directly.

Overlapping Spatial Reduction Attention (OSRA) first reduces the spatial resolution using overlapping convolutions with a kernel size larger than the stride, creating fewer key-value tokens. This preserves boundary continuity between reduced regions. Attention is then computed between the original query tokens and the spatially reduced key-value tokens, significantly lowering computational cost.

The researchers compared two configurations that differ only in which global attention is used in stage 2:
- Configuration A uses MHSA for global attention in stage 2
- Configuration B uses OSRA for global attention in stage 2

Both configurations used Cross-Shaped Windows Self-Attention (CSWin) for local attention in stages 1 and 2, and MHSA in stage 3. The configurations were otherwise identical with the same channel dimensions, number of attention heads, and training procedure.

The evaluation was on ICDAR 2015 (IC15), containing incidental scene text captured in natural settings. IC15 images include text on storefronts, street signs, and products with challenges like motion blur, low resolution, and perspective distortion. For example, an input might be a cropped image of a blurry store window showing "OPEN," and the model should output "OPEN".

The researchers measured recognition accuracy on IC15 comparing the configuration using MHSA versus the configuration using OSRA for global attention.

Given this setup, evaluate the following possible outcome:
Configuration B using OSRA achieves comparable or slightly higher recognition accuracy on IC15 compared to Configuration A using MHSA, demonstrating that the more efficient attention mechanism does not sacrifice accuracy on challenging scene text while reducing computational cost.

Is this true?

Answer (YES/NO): YES